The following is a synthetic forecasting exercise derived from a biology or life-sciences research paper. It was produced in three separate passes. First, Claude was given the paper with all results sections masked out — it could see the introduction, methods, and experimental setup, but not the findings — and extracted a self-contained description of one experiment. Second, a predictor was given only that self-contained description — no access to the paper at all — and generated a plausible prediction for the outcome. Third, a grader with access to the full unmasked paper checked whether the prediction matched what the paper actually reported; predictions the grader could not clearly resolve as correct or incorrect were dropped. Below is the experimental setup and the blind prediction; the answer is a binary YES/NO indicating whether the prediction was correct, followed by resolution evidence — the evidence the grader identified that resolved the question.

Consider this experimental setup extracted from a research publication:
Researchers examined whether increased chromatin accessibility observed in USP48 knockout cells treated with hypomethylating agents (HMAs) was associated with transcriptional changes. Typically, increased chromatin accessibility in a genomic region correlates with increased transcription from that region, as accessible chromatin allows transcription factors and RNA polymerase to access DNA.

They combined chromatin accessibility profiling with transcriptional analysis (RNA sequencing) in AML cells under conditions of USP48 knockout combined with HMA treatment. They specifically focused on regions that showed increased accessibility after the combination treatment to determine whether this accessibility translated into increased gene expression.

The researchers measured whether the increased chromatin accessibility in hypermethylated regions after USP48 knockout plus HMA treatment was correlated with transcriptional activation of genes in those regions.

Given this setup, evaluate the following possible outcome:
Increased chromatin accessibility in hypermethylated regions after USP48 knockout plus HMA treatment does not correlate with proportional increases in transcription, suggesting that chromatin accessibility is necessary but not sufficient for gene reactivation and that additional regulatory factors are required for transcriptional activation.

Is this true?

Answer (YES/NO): YES